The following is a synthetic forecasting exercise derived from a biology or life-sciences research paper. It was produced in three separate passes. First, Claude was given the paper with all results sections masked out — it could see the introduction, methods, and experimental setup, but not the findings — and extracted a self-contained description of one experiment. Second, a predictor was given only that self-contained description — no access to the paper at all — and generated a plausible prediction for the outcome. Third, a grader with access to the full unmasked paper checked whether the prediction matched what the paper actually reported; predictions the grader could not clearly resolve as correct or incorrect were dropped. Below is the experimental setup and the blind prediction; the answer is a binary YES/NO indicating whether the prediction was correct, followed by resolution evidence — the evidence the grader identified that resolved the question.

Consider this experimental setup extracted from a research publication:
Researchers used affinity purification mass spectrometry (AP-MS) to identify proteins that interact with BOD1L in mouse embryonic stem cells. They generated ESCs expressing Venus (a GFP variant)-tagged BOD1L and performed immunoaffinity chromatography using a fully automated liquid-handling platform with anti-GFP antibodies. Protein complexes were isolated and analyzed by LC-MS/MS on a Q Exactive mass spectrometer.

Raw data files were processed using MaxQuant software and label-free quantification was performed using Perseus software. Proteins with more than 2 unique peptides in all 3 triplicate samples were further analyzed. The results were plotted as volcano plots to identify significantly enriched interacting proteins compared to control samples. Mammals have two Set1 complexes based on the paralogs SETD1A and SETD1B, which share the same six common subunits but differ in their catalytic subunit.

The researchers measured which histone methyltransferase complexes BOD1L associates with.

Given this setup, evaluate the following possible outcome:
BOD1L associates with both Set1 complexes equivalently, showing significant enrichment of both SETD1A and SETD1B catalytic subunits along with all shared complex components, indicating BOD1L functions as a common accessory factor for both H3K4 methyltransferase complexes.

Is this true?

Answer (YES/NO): NO